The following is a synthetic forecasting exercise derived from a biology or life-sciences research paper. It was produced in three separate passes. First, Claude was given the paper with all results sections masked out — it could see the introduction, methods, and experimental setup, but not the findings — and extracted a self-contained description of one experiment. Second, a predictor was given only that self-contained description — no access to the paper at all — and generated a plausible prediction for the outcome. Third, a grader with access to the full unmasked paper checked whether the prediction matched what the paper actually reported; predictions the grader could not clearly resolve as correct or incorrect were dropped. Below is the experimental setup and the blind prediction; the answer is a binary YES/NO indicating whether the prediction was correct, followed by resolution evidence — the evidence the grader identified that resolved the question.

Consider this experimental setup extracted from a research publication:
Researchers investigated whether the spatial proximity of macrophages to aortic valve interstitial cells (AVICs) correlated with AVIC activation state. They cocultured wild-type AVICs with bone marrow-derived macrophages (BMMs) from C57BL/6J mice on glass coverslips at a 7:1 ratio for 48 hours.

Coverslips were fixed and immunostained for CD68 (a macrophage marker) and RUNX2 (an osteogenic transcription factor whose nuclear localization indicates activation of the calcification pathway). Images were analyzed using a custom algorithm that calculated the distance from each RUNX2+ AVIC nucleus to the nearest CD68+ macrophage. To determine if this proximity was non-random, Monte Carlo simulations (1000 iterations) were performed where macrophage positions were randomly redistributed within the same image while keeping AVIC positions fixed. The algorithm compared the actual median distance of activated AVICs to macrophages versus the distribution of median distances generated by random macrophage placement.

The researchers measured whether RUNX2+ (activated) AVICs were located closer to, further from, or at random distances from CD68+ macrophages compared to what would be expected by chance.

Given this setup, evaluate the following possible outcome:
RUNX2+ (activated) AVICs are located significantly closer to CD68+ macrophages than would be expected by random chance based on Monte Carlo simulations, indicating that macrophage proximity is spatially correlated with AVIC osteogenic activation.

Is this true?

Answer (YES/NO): YES